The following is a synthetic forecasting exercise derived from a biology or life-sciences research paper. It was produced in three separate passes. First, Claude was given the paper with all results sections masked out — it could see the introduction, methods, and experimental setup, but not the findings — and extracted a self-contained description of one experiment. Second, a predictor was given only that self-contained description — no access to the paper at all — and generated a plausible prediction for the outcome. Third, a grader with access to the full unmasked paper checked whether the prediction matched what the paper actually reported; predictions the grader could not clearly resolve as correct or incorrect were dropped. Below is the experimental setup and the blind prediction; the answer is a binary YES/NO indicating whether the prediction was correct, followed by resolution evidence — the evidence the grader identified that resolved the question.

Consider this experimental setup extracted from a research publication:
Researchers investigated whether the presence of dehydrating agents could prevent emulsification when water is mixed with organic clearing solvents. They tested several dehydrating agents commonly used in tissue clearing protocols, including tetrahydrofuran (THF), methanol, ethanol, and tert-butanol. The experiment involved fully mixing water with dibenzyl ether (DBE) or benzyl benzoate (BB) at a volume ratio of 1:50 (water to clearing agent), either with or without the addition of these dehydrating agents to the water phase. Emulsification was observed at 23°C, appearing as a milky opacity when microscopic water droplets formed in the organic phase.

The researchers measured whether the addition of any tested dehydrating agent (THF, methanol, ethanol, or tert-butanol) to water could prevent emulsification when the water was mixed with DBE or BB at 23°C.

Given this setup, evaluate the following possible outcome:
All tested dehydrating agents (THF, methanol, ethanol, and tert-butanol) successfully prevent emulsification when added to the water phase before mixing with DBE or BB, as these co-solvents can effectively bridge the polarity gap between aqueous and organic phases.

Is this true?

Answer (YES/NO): NO